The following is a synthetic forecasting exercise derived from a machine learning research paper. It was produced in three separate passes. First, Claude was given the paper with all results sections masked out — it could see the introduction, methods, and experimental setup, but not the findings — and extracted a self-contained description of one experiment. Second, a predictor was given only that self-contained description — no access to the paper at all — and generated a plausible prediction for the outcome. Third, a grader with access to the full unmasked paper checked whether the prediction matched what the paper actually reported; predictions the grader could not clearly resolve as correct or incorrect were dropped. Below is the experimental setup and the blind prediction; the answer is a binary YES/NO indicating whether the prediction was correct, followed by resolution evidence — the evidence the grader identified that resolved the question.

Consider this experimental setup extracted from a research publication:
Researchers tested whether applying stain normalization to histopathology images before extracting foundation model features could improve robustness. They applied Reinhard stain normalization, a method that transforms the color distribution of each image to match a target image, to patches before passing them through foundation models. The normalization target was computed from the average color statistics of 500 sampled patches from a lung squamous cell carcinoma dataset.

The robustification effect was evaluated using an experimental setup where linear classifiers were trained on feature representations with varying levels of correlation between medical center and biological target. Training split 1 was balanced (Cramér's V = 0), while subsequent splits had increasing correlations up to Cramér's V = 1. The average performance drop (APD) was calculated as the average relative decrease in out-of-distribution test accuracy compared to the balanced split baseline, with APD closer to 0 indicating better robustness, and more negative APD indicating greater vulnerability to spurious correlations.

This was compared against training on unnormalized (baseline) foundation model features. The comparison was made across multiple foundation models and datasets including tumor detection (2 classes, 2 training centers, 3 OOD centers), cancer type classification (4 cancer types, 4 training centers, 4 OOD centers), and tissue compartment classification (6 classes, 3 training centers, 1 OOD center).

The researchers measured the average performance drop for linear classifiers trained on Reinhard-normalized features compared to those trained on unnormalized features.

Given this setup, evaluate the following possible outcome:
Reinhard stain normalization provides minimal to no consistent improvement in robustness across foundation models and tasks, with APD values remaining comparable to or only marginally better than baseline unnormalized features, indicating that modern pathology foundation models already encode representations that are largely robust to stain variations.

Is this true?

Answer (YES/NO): NO